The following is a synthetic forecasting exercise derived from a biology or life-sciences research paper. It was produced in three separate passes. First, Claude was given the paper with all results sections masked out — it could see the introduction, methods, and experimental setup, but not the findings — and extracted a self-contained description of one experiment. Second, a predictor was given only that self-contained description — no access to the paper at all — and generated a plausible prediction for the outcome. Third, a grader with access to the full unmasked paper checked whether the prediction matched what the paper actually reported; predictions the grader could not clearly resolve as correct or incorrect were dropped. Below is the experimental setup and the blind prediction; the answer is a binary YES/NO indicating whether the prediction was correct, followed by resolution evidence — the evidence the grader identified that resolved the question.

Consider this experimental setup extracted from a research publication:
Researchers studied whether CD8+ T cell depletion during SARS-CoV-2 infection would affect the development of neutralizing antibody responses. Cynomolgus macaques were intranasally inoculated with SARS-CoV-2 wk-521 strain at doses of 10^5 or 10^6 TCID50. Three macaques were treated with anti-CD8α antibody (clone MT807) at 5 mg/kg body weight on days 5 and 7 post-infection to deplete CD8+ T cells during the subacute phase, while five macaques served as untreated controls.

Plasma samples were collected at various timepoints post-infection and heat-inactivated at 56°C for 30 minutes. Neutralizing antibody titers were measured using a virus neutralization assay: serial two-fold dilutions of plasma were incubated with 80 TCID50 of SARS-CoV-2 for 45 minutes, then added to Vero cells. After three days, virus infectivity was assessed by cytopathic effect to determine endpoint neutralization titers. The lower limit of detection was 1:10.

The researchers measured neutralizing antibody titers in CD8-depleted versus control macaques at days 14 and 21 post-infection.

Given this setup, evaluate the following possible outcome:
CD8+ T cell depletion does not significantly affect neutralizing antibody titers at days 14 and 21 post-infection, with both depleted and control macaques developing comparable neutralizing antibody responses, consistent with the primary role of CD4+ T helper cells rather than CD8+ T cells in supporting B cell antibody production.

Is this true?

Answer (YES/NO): YES